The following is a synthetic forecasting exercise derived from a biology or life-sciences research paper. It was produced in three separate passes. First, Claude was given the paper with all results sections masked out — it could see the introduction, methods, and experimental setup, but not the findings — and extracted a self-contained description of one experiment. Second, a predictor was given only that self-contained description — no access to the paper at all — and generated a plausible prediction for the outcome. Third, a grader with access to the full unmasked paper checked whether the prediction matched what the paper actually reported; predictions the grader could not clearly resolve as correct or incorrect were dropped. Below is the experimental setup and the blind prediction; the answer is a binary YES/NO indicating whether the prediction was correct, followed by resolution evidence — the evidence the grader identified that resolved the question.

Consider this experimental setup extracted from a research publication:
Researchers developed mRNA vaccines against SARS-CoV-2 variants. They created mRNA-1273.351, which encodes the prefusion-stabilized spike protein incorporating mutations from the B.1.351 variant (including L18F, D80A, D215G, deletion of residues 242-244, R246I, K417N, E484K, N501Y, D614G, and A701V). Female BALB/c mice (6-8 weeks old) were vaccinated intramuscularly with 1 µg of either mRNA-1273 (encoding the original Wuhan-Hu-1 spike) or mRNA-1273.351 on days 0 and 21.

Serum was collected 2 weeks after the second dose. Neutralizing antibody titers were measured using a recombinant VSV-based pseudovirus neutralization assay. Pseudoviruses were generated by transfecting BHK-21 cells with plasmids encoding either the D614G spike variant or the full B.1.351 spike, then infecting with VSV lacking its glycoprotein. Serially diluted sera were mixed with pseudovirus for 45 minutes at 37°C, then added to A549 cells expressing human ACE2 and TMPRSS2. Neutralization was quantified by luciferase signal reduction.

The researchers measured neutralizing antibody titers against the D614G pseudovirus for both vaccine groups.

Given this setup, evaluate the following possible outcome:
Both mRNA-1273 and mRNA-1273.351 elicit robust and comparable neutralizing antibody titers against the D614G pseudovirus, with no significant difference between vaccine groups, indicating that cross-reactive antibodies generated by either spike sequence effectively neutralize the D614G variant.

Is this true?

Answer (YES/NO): NO